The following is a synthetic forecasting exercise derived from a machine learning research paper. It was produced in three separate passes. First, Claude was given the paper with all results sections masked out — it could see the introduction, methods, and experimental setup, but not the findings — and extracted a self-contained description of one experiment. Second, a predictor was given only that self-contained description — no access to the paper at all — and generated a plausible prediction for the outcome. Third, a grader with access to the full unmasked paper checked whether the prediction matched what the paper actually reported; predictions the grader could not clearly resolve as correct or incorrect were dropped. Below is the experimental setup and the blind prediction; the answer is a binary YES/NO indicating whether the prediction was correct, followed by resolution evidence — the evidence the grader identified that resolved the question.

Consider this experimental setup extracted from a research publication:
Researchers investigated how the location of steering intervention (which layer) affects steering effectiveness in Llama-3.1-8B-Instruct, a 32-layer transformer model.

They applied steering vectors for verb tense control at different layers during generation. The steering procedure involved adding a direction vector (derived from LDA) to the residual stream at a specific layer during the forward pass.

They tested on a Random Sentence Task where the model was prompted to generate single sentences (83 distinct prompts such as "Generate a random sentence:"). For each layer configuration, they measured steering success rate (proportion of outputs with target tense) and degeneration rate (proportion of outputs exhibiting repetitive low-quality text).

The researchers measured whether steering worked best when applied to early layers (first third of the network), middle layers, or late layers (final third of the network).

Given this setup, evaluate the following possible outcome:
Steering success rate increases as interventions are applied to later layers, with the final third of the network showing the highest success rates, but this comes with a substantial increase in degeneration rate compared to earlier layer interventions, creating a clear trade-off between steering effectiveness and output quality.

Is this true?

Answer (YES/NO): NO